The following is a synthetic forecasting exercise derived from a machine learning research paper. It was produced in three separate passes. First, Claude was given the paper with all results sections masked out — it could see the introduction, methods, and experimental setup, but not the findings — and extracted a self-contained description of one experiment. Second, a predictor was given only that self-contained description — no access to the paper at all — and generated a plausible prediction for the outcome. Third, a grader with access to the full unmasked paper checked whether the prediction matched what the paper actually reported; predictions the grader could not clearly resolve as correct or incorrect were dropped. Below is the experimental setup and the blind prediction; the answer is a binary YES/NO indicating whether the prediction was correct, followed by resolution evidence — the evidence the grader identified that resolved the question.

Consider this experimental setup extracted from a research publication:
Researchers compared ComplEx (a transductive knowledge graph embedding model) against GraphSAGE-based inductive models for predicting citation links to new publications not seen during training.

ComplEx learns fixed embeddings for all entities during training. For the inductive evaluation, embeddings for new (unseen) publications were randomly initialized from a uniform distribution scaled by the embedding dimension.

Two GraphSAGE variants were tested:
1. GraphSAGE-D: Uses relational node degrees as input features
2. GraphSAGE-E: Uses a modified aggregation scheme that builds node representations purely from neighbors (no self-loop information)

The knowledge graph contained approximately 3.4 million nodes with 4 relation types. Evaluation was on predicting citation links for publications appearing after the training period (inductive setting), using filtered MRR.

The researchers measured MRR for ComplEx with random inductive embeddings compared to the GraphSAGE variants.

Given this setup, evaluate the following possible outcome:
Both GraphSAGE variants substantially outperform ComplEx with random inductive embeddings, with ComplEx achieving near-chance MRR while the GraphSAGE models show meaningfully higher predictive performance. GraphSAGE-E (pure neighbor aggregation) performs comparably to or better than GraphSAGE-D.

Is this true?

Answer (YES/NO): YES